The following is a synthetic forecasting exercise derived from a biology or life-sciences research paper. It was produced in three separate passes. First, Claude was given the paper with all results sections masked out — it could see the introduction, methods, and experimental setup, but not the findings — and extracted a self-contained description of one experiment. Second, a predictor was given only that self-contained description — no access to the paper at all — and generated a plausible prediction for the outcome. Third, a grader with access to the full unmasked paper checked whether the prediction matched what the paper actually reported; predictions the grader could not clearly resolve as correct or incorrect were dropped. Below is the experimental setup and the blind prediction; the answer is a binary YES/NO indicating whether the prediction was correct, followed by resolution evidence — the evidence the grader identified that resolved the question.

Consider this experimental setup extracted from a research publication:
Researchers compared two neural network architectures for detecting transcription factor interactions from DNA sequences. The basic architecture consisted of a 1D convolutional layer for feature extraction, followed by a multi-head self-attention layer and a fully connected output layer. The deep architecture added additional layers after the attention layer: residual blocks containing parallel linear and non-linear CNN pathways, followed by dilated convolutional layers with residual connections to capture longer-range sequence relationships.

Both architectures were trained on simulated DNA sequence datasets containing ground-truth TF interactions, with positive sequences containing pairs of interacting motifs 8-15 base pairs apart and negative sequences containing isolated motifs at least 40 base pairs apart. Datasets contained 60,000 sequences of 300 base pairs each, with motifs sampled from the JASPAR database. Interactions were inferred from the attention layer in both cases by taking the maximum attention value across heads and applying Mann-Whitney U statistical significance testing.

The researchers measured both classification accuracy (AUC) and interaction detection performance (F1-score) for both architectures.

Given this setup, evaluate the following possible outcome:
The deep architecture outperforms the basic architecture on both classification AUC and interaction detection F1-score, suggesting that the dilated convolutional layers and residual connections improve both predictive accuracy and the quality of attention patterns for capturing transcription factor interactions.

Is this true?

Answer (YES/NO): NO